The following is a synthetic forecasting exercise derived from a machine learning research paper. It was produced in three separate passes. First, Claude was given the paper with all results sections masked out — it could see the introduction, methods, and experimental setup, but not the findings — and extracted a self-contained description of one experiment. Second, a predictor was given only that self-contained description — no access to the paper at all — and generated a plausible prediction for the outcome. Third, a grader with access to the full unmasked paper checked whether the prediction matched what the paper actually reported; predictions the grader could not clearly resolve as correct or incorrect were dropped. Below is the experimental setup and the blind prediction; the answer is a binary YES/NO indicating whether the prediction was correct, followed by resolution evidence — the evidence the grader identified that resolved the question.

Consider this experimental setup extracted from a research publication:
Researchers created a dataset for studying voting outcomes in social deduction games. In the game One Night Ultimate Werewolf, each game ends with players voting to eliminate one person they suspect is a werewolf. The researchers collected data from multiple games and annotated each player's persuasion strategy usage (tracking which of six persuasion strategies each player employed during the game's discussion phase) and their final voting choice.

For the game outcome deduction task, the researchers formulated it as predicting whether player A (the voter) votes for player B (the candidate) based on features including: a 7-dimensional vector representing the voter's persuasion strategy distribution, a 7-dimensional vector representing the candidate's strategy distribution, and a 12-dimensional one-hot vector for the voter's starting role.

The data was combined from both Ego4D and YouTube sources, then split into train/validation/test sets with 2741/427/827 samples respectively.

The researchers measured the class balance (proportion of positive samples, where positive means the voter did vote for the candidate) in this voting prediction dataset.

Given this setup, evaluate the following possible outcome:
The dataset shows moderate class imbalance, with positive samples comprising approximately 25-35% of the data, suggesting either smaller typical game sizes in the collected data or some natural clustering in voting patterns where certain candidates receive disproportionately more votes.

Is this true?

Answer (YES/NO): NO